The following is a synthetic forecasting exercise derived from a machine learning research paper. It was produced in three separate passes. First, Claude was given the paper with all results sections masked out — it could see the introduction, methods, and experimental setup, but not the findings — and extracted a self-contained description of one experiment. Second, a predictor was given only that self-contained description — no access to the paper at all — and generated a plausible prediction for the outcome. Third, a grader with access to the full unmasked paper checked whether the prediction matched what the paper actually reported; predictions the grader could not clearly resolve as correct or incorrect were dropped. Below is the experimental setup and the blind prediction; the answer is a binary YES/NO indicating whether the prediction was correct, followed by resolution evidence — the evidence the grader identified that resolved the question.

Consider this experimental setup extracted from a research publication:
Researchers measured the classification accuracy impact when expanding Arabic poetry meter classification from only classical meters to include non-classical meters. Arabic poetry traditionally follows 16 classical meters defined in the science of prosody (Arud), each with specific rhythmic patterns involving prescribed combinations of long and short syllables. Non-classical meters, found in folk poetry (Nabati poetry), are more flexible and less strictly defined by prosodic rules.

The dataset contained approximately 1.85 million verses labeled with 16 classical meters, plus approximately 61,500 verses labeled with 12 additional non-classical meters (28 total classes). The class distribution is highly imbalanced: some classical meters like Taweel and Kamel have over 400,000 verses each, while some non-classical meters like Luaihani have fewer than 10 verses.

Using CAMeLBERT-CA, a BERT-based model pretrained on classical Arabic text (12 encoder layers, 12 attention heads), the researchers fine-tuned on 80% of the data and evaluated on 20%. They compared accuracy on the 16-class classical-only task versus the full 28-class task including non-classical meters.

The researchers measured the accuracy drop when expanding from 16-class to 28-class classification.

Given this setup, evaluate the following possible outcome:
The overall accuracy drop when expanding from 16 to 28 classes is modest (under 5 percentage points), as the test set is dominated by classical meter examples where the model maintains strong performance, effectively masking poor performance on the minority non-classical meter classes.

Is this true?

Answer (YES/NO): YES